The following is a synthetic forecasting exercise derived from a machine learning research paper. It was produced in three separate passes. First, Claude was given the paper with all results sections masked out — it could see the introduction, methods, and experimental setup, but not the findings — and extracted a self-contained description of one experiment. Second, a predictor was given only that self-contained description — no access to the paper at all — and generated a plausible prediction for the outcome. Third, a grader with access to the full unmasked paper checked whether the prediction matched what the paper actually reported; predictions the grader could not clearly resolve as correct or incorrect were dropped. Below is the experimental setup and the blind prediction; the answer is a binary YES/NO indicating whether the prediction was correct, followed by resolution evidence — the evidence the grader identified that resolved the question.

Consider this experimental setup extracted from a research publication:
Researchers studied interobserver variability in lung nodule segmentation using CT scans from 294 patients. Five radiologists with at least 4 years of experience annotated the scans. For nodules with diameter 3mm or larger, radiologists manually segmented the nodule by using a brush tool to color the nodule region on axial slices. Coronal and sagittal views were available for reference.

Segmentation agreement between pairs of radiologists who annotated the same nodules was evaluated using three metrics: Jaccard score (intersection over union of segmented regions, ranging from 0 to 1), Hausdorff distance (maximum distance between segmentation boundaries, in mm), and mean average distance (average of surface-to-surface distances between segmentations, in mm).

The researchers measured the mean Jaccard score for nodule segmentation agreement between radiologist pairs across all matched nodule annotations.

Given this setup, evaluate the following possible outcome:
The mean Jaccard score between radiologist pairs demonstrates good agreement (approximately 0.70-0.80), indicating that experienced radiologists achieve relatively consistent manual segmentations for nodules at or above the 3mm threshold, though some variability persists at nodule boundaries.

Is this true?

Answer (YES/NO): NO